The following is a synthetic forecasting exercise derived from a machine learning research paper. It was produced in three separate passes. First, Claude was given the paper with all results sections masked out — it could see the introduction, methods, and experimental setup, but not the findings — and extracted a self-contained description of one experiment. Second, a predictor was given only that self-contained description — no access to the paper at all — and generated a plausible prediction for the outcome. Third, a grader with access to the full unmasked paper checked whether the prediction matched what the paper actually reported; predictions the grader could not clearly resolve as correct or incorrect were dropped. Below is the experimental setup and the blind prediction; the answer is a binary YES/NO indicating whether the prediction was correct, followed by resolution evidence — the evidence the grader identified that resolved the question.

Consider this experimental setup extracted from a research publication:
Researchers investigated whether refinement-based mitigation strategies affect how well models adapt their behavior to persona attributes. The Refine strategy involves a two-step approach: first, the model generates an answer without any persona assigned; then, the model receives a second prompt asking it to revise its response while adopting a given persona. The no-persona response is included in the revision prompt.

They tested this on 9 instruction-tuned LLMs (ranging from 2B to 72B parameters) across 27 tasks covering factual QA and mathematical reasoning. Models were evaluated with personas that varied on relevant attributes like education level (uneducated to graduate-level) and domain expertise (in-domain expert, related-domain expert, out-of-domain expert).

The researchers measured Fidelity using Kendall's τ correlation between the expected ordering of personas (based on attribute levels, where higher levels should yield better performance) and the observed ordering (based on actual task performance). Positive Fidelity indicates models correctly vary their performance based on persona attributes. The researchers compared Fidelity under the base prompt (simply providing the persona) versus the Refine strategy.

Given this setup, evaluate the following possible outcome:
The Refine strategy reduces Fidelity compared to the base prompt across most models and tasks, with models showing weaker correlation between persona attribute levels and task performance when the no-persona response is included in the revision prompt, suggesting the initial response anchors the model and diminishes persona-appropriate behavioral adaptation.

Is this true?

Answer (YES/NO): YES